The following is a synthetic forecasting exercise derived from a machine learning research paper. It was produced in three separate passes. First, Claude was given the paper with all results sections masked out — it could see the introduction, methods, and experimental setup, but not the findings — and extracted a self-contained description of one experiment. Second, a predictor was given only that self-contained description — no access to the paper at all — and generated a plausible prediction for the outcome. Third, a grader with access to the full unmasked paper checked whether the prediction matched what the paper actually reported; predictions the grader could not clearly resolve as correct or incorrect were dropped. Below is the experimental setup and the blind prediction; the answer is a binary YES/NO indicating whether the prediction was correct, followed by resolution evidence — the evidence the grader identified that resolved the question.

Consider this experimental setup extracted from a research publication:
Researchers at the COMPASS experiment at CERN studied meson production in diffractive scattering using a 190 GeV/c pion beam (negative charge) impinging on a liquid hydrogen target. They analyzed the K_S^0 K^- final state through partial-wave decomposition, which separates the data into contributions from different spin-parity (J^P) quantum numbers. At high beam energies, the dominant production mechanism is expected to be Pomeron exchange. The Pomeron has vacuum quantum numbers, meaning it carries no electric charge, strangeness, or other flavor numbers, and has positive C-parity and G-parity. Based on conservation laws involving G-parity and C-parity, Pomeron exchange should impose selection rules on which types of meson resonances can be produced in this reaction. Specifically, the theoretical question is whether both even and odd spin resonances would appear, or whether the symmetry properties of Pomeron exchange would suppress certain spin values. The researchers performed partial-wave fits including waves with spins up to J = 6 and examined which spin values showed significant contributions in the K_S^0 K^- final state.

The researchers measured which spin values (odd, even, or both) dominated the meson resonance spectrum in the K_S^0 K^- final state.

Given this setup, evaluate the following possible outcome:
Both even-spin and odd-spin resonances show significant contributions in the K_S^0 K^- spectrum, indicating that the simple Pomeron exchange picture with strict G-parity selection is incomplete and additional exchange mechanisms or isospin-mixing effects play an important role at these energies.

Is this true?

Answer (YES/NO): NO